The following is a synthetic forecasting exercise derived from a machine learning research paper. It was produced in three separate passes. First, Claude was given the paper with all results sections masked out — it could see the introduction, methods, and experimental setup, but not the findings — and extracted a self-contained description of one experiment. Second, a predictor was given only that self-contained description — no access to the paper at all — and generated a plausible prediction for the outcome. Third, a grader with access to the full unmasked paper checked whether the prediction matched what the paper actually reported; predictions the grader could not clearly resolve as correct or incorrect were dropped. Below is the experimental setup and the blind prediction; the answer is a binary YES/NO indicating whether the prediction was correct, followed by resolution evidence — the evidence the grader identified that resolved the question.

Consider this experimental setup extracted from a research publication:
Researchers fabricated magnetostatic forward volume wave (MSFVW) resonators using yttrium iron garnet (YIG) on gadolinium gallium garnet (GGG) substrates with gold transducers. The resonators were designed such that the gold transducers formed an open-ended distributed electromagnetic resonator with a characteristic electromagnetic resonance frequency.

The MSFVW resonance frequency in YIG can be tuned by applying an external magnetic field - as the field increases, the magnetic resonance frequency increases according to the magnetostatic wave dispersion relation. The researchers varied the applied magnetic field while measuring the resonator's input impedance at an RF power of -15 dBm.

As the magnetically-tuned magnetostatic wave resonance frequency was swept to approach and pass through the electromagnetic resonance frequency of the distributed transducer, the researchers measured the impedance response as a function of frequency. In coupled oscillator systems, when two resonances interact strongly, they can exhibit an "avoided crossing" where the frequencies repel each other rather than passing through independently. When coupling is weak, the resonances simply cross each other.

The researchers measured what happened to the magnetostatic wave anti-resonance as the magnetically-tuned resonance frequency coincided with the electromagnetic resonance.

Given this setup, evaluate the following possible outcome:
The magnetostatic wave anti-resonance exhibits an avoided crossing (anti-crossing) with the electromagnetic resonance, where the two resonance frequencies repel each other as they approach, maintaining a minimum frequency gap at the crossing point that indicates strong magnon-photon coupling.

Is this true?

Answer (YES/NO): YES